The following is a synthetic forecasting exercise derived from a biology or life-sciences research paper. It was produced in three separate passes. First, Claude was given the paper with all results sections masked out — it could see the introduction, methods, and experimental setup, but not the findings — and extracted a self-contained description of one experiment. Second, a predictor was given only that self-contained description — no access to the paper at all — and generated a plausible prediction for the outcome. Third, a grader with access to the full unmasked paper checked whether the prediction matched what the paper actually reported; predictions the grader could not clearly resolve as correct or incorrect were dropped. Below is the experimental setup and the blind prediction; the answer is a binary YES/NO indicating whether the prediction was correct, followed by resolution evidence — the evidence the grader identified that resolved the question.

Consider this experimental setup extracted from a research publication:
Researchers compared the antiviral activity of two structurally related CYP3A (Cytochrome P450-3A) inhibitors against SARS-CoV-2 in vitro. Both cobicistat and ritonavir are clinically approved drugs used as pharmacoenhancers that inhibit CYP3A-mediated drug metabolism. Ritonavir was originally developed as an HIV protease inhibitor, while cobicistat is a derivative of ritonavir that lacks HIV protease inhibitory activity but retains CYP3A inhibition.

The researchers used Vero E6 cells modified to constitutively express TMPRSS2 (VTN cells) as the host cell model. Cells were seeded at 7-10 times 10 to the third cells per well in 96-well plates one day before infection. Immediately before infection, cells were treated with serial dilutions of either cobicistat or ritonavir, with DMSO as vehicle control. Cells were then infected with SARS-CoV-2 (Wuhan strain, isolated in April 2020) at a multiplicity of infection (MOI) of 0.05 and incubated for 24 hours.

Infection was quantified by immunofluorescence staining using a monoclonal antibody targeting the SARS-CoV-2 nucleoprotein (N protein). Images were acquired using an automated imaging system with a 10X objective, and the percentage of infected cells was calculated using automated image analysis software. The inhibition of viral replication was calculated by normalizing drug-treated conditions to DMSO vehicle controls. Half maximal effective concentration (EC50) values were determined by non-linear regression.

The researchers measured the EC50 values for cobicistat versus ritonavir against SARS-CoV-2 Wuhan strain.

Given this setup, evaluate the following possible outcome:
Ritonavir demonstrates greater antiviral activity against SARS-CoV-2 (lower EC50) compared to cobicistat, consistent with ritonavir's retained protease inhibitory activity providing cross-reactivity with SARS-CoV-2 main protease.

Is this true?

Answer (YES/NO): NO